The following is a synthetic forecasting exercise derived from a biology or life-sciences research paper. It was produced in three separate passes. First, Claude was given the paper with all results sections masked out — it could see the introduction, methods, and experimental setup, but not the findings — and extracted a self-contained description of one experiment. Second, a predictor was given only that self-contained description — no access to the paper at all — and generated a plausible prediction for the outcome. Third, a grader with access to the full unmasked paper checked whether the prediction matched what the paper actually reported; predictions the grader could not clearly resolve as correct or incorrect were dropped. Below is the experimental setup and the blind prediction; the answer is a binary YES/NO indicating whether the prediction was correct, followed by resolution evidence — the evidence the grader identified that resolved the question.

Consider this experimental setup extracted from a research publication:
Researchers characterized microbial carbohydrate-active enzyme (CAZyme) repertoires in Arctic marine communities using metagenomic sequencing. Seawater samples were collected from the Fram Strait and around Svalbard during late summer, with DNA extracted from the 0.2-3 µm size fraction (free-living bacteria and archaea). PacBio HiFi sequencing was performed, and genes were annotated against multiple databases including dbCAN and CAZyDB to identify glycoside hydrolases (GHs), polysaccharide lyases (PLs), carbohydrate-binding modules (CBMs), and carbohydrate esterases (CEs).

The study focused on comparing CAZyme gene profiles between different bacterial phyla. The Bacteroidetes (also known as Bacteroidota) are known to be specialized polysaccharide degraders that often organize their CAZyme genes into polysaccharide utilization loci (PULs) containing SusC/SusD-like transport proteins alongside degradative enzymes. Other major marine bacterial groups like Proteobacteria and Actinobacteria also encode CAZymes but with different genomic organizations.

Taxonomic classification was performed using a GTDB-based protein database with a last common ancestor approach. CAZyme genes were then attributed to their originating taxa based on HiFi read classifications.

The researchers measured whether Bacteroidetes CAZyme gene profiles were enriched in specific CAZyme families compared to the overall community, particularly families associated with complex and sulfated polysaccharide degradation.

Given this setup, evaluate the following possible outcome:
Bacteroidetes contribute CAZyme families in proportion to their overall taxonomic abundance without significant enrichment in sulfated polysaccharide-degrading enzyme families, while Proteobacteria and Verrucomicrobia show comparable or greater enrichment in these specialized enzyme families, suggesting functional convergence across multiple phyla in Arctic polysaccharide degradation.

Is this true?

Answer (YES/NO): NO